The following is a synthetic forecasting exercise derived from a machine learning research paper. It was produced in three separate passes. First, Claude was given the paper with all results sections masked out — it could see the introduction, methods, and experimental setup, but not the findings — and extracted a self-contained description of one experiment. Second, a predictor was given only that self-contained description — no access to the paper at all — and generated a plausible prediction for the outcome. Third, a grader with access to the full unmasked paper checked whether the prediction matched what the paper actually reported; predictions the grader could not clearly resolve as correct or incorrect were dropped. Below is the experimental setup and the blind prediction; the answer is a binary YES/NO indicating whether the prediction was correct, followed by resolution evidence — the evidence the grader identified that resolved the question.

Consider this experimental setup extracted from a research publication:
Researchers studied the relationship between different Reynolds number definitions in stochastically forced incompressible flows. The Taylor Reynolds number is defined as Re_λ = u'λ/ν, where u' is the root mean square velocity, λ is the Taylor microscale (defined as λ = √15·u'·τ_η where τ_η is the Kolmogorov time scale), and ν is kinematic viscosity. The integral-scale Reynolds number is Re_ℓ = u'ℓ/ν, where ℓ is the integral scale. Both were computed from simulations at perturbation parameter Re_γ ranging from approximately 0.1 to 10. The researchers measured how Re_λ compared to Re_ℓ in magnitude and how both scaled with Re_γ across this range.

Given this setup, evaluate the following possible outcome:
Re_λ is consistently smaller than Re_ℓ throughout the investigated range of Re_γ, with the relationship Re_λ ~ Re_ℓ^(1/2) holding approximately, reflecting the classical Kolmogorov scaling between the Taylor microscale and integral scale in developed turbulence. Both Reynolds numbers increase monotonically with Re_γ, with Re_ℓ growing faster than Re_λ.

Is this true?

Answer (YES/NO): NO